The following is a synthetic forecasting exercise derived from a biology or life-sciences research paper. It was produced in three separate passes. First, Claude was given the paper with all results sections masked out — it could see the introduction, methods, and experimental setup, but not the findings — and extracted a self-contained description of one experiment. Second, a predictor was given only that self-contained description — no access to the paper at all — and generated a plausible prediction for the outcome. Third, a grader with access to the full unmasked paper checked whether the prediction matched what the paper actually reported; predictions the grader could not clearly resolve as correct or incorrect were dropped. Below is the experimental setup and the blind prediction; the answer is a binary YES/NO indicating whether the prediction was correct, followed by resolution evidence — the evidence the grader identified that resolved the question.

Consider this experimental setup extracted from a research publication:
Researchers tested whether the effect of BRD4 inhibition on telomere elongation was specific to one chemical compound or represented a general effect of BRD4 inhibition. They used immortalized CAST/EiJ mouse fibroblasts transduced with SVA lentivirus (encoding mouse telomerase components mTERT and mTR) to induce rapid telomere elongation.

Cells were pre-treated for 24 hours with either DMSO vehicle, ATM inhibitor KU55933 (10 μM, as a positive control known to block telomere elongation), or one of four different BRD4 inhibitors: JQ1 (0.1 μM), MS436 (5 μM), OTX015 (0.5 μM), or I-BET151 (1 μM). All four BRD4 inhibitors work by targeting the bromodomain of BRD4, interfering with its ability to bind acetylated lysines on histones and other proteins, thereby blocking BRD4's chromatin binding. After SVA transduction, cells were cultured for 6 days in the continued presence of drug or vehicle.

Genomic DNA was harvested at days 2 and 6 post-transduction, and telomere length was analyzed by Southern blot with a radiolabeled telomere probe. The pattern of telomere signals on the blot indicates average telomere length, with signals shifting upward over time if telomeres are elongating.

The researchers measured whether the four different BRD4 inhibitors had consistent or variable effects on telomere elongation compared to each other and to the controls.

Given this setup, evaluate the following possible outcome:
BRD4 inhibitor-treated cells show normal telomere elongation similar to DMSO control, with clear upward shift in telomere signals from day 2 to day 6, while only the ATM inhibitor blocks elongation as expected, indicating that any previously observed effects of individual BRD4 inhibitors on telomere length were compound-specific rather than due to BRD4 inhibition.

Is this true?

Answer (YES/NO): NO